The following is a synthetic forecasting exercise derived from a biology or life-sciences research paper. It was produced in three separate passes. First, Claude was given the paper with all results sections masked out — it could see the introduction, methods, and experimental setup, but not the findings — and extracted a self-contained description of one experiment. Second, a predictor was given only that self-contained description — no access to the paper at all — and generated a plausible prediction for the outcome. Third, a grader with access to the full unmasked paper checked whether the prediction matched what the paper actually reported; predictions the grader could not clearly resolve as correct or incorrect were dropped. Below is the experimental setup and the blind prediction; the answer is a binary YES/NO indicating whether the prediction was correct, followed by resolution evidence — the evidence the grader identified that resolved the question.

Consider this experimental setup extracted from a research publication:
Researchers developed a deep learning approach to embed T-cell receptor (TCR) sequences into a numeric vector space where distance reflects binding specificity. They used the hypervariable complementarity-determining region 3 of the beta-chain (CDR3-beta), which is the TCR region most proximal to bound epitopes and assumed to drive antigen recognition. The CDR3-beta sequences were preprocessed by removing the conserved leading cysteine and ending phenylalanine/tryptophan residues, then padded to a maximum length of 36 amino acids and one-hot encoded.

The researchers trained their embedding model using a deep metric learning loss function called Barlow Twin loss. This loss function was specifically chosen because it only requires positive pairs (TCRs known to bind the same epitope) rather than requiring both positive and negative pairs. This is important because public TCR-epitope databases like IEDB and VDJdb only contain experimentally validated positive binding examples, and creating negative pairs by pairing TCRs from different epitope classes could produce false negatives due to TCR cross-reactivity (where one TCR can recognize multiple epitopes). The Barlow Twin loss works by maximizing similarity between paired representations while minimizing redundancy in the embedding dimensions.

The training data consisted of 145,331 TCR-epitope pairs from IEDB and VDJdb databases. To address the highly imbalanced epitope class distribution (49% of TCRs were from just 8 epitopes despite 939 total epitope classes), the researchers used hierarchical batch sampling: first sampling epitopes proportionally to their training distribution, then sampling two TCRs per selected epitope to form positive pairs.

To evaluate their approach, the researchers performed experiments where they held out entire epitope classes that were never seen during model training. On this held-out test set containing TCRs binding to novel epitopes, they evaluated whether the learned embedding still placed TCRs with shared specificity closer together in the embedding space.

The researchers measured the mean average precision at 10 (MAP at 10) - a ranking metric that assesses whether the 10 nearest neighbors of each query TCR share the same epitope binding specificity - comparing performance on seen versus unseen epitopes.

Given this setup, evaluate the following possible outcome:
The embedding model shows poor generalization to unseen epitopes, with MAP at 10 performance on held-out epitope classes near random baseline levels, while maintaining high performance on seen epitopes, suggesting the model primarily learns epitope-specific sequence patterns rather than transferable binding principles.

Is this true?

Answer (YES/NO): NO